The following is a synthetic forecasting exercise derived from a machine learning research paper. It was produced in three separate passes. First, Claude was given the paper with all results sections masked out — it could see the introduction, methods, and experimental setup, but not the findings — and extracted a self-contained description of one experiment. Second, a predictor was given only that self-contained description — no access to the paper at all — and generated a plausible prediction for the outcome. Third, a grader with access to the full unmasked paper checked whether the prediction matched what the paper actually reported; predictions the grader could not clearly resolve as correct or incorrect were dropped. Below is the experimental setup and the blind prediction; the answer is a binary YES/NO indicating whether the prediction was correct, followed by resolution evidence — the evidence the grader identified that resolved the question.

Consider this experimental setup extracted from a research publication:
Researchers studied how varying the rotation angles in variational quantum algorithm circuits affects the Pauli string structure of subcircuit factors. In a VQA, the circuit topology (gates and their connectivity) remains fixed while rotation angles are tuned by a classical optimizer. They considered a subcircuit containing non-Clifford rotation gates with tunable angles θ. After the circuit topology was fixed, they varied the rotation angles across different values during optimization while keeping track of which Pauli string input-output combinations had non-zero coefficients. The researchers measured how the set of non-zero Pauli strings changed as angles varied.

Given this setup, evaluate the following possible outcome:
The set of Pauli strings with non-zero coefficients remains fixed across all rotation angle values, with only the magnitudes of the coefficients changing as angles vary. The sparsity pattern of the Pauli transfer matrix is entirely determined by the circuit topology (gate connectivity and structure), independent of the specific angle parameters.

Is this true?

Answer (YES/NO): NO